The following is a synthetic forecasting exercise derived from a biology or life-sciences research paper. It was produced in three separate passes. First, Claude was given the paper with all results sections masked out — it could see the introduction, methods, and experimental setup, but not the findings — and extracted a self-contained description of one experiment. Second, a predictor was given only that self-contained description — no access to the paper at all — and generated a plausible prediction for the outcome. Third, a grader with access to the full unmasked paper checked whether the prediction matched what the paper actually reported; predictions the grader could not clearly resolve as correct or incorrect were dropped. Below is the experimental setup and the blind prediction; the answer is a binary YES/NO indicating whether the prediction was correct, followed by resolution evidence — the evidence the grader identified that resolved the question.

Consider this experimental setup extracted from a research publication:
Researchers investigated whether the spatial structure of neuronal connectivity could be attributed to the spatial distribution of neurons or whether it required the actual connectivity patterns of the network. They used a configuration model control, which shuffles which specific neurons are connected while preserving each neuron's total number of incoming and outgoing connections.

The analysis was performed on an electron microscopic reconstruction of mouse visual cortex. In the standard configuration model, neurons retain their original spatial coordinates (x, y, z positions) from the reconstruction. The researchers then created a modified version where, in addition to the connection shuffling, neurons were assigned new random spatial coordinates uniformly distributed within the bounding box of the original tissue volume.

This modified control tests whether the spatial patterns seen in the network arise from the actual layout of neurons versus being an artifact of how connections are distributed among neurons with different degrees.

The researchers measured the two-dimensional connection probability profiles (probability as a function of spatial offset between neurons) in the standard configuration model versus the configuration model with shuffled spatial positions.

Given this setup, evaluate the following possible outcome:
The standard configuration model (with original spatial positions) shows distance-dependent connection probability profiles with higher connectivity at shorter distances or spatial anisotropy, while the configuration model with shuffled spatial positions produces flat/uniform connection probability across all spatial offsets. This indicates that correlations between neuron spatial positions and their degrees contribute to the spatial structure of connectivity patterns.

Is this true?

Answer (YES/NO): NO